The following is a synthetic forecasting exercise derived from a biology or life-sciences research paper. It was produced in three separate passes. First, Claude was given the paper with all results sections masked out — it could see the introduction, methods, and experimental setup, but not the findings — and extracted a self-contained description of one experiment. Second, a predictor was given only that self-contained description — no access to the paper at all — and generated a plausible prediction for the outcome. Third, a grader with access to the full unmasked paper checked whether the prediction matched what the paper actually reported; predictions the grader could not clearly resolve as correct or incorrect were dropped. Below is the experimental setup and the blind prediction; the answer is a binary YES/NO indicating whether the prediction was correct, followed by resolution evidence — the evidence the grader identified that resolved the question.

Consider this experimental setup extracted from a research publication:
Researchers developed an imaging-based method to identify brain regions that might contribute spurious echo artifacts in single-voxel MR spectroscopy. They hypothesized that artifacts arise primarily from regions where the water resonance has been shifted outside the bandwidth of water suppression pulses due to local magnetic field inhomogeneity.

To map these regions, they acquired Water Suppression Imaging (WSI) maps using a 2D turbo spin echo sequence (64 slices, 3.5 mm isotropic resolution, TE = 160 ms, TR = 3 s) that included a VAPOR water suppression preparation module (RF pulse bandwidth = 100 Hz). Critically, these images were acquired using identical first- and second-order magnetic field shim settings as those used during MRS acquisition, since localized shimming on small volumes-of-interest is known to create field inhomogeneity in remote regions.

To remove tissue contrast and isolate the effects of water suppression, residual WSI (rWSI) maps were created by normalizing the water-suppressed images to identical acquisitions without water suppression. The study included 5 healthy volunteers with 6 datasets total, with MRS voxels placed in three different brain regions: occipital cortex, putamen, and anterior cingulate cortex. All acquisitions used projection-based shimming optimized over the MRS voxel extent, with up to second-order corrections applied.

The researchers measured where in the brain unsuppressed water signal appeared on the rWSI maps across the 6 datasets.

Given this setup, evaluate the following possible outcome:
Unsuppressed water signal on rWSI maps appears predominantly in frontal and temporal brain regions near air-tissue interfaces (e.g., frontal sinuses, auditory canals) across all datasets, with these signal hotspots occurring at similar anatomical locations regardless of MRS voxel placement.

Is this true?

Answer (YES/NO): NO